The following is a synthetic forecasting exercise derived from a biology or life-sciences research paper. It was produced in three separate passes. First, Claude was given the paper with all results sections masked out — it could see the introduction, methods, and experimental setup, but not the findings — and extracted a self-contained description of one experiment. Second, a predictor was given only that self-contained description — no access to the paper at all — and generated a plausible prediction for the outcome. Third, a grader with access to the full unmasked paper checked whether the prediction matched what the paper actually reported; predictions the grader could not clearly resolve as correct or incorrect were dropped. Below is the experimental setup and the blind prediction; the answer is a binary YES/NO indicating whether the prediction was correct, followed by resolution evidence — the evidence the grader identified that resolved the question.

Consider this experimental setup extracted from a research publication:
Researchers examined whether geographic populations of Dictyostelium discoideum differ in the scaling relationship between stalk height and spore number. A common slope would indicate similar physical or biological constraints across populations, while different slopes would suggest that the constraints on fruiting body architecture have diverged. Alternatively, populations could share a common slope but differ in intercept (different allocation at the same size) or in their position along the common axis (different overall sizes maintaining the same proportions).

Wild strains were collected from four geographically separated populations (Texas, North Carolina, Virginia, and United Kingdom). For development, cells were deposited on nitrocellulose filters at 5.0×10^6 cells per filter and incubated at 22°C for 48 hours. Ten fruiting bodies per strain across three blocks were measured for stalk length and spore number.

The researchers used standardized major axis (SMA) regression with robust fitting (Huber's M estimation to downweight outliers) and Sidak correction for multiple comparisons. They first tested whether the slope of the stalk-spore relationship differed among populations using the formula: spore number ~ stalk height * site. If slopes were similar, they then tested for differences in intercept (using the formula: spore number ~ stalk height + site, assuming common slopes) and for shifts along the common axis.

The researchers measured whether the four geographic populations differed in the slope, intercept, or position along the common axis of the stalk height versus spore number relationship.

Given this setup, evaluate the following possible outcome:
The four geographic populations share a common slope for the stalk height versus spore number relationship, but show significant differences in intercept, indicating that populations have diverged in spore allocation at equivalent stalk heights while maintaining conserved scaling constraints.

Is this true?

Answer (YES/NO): NO